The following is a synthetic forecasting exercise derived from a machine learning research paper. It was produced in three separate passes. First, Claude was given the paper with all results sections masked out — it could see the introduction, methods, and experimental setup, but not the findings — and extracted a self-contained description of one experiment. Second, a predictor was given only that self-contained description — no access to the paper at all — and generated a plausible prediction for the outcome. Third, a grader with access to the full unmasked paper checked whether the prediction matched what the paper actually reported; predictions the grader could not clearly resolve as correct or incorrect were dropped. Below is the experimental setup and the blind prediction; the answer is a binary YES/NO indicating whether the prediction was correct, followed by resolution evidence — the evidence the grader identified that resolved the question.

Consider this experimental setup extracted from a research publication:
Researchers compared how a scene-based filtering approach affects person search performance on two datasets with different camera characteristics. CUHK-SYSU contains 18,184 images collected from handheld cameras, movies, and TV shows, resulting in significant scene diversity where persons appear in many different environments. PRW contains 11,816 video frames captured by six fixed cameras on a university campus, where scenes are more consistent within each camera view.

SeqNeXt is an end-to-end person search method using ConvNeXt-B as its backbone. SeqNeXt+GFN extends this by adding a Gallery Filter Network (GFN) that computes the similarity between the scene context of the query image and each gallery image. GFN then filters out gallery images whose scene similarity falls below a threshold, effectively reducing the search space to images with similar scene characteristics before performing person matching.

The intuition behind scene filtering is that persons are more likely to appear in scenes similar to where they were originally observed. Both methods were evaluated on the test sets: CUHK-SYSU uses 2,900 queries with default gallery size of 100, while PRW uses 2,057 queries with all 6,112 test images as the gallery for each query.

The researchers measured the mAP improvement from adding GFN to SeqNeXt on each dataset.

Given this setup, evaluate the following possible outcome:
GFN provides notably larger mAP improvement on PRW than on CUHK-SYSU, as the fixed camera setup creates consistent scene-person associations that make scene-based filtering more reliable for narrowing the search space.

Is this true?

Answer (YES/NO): YES